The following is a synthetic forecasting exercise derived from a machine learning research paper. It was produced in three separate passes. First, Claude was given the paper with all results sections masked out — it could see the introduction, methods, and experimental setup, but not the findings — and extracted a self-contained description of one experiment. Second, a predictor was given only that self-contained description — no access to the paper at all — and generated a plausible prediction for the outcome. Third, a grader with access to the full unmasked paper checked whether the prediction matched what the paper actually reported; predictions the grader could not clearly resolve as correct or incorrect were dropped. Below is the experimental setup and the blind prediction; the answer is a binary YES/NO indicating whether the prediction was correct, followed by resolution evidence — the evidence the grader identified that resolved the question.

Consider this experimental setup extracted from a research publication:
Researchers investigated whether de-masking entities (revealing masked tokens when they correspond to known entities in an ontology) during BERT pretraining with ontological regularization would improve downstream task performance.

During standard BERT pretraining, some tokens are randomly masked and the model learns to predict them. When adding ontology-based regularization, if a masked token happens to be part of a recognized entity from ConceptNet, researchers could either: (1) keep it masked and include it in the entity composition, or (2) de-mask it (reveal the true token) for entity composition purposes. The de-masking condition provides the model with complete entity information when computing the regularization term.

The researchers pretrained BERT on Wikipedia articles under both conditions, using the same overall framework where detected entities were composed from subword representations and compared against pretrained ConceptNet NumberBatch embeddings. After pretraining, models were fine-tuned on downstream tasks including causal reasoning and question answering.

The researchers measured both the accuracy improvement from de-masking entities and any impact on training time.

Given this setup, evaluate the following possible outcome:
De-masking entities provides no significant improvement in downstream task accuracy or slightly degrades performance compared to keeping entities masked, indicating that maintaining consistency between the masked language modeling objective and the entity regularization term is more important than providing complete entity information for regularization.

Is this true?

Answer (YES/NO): NO